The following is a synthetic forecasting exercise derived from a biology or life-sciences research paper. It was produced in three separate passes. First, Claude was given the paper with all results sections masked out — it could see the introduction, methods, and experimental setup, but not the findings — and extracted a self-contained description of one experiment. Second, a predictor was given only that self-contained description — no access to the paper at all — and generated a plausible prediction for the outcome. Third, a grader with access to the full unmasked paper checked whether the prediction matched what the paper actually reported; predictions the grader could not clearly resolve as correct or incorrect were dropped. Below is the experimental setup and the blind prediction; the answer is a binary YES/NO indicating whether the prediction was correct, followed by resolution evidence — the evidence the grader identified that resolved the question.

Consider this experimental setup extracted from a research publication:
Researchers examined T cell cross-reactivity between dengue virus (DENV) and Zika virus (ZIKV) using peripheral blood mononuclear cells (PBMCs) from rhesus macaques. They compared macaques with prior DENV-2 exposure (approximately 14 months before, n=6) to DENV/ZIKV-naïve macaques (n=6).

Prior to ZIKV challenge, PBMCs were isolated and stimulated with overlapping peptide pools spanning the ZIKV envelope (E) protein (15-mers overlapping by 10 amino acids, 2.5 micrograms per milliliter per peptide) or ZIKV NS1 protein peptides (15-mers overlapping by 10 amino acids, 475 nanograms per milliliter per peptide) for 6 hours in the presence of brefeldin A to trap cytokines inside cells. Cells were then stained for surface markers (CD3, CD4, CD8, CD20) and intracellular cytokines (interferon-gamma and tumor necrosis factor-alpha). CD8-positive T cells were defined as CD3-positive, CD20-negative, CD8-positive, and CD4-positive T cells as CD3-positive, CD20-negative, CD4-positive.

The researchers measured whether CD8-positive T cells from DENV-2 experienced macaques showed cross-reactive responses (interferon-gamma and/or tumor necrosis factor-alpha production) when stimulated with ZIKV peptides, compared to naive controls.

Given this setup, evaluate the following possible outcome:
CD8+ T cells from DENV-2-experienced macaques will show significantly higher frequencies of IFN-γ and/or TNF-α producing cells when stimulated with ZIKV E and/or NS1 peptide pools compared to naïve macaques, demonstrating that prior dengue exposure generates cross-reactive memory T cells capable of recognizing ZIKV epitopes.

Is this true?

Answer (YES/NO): NO